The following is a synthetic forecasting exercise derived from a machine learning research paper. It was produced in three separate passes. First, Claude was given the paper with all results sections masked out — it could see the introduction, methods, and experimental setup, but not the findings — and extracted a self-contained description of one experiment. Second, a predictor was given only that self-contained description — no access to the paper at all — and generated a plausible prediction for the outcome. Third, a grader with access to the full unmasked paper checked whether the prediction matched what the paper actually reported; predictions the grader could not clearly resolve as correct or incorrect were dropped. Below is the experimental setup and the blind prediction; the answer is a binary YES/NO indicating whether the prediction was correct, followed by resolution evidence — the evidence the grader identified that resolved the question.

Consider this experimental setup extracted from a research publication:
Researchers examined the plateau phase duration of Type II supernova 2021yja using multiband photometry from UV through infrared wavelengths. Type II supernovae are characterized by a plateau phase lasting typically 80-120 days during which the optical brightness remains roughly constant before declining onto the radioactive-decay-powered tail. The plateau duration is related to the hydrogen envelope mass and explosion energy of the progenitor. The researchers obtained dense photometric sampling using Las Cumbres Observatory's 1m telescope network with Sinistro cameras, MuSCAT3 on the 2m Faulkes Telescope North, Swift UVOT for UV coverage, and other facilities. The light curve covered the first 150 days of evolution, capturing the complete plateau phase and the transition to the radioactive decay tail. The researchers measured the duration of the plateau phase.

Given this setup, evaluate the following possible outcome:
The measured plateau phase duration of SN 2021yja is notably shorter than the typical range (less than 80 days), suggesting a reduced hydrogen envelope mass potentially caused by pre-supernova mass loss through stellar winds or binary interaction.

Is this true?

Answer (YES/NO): NO